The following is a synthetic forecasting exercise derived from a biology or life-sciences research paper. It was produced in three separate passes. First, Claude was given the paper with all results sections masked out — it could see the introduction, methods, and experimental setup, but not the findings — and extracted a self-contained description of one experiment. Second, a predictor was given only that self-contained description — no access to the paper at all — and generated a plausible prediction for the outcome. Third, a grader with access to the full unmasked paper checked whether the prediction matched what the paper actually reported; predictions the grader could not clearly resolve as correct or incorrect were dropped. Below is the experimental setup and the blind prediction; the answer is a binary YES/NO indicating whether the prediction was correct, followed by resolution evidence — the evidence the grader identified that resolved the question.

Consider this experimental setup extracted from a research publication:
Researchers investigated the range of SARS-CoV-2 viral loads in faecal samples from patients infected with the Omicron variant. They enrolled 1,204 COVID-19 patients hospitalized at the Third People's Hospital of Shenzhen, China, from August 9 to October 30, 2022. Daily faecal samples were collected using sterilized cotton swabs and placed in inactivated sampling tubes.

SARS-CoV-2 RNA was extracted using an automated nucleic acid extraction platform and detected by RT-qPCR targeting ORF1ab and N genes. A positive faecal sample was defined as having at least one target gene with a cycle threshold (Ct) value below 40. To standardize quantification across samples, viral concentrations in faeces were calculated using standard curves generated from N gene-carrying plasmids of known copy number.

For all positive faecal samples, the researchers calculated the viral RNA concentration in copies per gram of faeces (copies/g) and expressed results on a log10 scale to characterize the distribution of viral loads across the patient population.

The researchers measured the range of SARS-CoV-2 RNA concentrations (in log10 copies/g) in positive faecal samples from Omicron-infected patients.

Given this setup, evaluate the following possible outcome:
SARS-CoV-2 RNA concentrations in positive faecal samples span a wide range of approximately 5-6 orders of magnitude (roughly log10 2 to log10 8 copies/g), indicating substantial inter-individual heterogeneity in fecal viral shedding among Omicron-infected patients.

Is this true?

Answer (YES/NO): NO